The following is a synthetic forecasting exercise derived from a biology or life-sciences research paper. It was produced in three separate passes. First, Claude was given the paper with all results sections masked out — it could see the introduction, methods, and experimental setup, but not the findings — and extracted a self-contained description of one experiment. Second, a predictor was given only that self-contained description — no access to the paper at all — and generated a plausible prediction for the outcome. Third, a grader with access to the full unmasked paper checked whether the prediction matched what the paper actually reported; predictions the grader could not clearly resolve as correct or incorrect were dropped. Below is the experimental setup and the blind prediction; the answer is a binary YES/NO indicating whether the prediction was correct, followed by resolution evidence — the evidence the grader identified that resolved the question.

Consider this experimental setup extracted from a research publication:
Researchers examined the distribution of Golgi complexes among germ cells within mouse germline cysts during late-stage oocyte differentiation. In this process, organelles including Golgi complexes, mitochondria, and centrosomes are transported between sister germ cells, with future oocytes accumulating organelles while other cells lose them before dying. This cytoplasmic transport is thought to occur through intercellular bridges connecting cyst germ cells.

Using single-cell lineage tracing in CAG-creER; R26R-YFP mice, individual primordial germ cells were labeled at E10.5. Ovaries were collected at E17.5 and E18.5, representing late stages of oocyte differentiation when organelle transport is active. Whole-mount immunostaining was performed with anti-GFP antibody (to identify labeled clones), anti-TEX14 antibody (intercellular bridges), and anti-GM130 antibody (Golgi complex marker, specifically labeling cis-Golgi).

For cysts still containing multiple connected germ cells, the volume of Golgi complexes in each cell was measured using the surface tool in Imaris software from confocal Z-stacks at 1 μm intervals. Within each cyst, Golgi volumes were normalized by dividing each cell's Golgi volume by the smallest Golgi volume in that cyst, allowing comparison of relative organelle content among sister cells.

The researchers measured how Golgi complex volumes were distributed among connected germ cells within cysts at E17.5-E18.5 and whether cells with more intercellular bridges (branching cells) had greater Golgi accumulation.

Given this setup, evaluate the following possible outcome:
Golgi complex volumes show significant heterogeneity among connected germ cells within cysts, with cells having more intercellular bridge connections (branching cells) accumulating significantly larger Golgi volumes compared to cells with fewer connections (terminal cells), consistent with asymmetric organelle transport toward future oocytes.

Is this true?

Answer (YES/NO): YES